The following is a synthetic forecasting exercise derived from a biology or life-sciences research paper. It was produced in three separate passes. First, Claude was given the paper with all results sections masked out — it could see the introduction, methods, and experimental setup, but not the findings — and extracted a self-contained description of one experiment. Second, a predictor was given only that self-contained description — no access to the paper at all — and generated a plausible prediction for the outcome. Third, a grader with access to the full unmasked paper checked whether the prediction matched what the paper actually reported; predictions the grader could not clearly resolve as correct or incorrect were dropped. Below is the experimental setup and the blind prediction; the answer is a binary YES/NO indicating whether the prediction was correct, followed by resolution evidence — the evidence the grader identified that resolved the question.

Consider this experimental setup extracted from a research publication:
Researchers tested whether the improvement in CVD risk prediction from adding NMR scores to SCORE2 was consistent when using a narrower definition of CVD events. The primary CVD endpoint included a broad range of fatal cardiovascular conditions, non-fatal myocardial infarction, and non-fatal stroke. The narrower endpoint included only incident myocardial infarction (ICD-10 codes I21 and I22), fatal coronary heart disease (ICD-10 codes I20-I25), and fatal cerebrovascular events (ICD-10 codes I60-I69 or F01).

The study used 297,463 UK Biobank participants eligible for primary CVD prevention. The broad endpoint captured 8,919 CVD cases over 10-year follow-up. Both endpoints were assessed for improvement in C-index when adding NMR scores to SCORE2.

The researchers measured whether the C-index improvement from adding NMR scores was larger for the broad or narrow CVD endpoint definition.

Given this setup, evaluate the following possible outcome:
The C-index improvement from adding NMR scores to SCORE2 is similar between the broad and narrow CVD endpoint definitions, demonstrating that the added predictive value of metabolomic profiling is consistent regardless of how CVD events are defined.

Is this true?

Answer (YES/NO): YES